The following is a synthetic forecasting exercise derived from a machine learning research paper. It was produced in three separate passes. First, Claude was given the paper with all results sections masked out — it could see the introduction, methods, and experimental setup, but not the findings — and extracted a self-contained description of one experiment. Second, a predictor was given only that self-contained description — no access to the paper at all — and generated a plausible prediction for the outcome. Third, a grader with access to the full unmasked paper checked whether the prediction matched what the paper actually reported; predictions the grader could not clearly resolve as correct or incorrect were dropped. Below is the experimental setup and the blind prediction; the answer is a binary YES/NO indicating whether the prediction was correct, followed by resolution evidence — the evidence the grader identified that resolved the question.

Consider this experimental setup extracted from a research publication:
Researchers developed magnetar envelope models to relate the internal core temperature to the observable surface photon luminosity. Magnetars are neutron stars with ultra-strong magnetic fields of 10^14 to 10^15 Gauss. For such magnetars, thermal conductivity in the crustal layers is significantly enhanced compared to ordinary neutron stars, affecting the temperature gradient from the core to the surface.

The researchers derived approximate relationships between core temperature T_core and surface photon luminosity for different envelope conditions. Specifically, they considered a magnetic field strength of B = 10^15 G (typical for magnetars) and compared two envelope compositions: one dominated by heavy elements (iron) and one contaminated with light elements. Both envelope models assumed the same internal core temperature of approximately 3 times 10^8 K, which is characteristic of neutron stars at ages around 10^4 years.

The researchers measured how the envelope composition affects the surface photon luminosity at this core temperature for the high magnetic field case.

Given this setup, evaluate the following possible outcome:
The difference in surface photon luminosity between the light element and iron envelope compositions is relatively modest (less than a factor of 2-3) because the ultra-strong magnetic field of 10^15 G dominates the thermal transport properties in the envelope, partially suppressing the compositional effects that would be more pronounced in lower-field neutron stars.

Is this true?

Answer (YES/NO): NO